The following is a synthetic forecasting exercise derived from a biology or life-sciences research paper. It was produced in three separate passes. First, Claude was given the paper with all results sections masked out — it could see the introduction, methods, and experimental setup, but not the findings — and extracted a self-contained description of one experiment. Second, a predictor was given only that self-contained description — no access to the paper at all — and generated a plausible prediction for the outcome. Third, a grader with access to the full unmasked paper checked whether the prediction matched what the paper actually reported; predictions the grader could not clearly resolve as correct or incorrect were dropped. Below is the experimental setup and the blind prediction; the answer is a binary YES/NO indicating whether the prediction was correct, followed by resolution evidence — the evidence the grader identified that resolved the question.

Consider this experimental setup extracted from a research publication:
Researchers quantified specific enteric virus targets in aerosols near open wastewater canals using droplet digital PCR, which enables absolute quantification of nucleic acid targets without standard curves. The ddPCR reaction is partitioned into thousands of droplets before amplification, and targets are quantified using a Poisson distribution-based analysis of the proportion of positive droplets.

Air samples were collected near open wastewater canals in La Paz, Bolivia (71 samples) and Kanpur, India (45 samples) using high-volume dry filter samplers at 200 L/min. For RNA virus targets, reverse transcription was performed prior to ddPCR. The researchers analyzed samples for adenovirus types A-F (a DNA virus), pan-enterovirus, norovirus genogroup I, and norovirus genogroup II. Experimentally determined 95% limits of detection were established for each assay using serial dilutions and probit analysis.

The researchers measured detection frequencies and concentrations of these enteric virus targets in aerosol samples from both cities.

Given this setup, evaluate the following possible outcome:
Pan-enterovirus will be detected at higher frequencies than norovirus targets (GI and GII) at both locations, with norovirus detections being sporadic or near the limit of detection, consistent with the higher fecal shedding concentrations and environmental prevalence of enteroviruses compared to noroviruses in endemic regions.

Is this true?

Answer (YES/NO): NO